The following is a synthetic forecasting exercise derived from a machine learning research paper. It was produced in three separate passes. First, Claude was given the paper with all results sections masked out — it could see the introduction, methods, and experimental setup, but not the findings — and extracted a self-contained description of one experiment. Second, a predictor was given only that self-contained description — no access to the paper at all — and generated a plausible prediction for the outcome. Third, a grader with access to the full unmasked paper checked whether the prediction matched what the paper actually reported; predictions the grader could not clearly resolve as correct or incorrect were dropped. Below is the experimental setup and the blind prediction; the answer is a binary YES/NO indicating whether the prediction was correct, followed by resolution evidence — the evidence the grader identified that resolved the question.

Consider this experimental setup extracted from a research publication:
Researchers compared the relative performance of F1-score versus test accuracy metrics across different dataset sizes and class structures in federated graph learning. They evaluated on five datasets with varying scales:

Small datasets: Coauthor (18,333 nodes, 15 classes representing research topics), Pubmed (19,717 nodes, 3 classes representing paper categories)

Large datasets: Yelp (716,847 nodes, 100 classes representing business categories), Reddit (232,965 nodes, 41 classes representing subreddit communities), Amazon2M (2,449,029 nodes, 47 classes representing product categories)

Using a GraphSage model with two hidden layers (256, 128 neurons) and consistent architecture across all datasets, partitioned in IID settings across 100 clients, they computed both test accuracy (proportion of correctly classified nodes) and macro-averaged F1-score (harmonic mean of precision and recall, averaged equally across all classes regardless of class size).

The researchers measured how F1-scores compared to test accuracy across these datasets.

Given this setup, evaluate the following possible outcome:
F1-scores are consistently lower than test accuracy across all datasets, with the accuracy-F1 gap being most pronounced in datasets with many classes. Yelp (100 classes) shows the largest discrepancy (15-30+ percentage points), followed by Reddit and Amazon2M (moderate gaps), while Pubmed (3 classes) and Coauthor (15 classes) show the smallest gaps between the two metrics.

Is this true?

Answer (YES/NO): NO